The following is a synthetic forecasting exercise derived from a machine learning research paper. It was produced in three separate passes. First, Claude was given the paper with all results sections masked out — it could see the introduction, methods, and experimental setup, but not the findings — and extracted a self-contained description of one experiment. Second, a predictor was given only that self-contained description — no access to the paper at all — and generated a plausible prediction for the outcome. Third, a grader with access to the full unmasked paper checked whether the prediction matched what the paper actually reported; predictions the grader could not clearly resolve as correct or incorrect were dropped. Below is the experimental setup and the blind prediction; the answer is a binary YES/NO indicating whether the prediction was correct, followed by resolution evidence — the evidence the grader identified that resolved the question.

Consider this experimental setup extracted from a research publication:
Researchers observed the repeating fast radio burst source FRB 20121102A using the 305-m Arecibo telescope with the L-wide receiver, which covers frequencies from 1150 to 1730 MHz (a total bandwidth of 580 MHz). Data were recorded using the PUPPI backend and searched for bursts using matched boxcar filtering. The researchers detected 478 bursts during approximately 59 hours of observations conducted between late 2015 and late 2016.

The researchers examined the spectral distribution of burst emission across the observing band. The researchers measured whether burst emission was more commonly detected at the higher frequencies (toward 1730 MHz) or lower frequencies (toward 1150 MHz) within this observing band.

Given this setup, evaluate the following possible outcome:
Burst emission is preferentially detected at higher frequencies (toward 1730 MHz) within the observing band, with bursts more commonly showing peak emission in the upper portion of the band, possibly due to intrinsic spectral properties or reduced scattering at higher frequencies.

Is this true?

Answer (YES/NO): YES